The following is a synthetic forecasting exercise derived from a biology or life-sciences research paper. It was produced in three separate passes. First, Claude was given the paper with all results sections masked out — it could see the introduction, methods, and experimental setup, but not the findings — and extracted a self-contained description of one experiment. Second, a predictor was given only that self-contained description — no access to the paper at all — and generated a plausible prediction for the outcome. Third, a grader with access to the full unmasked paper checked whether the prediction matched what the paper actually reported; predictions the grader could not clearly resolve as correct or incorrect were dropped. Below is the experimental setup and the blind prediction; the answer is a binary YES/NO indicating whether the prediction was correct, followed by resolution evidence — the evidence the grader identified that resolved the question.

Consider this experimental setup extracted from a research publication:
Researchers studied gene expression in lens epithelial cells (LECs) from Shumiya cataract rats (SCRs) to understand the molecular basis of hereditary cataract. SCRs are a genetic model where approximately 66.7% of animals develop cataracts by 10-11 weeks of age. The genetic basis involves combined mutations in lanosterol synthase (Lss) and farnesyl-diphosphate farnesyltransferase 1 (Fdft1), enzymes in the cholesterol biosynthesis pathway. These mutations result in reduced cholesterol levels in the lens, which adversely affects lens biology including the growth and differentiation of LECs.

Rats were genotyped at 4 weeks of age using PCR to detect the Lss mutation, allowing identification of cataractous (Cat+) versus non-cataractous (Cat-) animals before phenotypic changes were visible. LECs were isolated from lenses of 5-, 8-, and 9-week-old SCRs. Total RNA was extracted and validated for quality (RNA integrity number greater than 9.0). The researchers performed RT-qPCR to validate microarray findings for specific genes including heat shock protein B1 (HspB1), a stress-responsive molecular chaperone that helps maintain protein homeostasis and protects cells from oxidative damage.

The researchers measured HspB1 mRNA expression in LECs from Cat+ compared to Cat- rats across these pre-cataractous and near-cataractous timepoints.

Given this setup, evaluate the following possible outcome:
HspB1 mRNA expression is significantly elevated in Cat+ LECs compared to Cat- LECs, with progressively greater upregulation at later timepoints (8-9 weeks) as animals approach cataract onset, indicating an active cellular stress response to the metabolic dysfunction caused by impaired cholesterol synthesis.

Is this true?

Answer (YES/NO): NO